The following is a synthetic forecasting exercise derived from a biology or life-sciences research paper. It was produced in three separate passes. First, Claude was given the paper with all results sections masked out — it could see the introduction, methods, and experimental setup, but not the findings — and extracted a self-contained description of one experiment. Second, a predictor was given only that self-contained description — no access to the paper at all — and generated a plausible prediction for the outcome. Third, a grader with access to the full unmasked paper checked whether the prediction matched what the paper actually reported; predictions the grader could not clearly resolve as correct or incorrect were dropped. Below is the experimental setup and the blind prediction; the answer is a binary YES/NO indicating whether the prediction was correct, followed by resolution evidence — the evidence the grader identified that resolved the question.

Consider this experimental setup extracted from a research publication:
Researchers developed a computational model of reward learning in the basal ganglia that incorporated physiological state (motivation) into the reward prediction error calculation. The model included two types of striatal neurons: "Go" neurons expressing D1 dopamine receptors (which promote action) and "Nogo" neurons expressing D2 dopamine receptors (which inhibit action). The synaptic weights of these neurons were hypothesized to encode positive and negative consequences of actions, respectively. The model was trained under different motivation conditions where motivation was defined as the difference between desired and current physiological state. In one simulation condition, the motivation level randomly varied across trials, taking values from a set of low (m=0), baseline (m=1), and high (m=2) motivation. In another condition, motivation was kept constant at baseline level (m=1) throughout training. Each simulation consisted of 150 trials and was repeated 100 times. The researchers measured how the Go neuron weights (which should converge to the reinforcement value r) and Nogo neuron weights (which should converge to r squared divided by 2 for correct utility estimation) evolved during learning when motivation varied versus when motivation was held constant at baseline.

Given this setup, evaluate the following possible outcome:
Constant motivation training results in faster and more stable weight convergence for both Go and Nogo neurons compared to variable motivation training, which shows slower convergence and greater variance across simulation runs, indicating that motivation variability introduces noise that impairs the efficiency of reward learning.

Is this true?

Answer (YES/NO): NO